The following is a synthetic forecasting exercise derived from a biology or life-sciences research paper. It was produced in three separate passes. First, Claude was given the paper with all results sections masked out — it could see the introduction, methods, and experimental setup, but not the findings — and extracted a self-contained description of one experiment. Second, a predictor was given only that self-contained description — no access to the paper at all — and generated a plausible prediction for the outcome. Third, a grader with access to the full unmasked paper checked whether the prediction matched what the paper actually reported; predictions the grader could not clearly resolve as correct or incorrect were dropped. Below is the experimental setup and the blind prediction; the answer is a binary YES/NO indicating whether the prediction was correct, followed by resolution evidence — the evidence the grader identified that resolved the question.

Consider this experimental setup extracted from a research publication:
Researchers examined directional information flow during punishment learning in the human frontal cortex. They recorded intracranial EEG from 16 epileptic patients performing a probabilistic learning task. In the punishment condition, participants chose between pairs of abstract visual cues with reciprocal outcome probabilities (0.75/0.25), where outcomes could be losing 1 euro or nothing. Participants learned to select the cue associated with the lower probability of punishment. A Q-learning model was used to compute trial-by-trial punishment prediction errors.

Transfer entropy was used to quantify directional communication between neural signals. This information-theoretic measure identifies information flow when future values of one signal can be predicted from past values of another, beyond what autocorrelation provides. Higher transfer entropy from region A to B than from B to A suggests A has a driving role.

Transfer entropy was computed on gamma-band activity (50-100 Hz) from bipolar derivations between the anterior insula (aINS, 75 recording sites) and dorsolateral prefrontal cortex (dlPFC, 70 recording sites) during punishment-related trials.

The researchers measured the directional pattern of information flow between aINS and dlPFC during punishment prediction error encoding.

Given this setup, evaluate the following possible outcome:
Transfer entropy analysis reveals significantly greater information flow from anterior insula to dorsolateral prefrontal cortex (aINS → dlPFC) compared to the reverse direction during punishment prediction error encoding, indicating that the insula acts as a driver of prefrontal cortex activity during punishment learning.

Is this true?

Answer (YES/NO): YES